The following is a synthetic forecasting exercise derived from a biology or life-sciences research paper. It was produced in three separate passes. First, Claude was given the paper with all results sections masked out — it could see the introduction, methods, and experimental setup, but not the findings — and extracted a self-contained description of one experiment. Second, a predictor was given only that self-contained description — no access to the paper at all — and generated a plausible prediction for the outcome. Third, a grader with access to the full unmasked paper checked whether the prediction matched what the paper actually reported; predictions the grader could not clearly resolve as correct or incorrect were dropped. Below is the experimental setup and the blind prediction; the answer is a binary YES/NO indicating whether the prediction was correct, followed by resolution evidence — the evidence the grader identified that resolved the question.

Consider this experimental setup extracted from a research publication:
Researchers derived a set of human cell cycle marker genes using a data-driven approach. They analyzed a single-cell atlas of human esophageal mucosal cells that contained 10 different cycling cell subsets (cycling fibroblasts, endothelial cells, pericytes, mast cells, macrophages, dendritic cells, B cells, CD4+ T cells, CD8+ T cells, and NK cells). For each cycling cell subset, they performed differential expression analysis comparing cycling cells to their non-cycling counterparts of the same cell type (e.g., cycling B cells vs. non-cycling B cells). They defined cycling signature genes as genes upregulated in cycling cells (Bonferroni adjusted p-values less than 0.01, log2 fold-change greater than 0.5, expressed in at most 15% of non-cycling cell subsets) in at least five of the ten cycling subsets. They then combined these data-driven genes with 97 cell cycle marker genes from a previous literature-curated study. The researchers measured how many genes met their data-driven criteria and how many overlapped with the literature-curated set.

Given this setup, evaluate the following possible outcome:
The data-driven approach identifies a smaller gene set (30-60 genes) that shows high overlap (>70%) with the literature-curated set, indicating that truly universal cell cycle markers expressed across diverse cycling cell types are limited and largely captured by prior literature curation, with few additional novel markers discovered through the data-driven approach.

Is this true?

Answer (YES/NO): NO